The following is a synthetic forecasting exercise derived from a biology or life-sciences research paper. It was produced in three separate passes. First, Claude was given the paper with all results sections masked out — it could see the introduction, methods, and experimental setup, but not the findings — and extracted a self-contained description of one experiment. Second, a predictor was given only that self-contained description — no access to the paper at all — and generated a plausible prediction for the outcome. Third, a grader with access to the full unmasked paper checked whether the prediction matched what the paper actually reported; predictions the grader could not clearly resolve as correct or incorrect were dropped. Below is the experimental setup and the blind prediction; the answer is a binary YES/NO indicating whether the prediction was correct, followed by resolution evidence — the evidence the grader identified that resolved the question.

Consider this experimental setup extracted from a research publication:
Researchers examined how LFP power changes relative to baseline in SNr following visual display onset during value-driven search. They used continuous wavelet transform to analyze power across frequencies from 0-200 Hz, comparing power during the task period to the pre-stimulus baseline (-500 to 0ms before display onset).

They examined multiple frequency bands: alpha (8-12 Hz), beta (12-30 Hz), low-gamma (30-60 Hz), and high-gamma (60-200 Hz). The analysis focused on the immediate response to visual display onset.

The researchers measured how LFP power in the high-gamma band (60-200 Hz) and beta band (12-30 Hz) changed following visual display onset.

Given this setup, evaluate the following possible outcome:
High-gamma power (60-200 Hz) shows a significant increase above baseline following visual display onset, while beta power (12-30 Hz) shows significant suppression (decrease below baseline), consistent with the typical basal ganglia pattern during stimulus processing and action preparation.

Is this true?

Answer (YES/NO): NO